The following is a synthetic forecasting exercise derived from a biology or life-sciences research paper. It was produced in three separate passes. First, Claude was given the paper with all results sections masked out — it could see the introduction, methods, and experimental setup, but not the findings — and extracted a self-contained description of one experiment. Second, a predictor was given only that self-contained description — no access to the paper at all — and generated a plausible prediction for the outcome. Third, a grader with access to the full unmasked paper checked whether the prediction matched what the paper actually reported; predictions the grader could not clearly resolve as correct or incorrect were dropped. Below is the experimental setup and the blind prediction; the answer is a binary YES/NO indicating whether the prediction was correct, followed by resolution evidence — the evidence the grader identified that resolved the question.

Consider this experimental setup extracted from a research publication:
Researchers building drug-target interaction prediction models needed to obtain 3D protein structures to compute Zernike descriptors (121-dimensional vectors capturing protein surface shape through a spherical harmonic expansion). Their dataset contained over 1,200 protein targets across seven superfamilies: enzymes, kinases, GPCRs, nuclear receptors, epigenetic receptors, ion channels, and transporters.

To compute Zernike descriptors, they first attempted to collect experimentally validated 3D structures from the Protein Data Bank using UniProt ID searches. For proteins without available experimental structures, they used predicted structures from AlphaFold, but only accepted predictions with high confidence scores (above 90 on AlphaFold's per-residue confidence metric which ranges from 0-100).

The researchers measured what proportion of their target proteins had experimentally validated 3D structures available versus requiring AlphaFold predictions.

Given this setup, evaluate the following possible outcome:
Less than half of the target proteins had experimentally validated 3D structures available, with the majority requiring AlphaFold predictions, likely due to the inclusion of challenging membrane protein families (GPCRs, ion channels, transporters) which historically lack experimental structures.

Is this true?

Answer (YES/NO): NO